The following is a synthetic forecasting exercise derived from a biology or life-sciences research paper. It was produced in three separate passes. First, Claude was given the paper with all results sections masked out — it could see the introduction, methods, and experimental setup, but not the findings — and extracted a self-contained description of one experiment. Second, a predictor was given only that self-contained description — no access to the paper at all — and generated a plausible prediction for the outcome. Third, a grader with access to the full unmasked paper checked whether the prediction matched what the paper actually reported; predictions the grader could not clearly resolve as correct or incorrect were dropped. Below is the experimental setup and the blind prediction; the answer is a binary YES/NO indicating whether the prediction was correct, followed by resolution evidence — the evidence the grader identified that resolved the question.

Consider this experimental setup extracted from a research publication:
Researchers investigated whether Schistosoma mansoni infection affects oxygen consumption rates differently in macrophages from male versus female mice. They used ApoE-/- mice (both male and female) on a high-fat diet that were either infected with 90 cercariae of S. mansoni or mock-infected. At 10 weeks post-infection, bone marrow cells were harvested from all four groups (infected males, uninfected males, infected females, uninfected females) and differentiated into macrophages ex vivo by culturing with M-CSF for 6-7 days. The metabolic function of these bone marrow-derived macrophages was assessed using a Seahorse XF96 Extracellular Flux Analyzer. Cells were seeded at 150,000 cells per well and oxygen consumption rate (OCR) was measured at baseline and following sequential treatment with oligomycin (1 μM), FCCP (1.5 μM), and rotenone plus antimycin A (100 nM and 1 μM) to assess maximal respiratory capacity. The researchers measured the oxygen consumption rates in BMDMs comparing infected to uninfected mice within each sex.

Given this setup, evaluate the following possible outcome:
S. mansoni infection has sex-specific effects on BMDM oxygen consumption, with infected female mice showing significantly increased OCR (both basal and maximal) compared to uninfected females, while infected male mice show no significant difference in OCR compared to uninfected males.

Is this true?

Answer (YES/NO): NO